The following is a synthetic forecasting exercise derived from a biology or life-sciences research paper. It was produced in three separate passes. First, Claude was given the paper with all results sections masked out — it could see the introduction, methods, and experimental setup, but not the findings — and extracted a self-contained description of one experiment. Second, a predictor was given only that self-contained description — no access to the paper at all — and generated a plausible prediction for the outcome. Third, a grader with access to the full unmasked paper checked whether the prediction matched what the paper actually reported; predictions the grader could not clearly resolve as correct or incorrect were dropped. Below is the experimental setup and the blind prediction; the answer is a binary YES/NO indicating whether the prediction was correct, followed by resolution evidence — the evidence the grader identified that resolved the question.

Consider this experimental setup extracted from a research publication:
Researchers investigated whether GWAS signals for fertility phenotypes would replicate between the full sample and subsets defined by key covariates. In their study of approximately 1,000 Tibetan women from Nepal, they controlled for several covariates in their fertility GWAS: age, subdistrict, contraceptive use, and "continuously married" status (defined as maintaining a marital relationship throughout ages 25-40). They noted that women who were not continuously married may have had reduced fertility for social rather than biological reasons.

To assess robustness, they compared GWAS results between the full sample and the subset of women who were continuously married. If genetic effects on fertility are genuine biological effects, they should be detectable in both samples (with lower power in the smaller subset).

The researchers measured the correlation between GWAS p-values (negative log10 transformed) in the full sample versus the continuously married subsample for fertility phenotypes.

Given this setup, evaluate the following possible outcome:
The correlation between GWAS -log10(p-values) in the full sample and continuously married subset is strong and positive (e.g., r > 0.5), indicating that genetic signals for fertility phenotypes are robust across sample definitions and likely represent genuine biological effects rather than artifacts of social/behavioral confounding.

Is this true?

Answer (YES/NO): NO